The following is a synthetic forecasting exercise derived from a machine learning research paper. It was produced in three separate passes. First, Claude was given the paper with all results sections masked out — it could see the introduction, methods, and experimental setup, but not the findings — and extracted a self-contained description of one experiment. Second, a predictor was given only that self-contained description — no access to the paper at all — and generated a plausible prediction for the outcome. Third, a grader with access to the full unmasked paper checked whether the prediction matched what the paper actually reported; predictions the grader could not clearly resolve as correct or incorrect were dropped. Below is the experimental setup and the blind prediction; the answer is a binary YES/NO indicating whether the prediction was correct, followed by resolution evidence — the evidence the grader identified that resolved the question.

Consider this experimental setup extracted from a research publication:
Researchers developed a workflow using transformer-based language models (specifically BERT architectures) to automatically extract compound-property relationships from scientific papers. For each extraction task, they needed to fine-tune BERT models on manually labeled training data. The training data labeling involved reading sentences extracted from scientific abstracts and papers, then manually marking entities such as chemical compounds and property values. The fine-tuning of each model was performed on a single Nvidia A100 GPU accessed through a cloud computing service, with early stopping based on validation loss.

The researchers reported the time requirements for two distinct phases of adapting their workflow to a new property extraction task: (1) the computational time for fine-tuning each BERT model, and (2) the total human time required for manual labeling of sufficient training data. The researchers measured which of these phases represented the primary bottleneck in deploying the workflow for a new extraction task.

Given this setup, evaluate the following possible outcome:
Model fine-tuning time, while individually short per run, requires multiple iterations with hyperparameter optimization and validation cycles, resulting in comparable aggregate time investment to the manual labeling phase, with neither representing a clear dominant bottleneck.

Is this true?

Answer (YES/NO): NO